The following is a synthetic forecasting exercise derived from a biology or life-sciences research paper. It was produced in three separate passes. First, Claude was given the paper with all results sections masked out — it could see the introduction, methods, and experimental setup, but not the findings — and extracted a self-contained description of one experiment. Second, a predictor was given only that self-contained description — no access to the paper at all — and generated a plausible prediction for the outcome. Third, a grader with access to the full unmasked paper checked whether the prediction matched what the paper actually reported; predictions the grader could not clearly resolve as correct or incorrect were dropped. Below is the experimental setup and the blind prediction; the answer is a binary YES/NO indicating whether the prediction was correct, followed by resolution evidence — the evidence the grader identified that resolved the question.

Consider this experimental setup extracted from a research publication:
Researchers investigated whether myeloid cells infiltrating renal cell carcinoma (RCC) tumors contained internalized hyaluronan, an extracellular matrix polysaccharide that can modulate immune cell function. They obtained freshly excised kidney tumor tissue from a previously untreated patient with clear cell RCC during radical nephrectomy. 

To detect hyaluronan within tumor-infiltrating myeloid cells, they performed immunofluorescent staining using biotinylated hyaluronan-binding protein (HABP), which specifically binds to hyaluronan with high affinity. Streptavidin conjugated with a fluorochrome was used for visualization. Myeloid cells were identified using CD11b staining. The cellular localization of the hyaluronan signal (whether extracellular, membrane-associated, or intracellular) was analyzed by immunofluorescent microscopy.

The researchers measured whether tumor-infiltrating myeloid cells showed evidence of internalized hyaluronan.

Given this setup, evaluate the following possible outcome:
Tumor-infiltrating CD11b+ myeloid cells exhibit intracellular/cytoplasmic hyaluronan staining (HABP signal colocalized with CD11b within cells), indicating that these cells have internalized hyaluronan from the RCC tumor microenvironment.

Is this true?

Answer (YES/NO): YES